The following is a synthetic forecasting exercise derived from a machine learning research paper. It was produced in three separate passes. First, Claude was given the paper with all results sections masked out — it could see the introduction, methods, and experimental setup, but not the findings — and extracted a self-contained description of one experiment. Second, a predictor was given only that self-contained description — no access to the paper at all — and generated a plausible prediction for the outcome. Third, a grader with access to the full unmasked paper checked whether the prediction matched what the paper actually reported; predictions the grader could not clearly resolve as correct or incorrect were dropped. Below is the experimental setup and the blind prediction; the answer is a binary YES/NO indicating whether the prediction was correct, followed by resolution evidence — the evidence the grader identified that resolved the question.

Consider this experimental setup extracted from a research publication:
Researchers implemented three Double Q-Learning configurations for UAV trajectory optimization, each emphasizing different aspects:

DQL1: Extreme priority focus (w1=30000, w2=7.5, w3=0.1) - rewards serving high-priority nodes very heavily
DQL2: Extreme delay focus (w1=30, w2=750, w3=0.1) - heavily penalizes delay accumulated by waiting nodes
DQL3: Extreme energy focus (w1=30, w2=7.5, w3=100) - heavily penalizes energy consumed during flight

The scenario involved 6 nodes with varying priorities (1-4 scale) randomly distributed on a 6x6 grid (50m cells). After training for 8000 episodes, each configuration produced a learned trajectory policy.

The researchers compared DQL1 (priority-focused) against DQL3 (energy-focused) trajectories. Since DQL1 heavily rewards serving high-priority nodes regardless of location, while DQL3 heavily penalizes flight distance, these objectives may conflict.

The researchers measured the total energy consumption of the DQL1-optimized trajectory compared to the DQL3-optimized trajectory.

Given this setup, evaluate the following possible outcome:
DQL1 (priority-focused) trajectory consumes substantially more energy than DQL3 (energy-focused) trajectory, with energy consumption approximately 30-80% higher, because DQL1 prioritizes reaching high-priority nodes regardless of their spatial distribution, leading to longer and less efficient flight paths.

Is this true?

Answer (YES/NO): YES